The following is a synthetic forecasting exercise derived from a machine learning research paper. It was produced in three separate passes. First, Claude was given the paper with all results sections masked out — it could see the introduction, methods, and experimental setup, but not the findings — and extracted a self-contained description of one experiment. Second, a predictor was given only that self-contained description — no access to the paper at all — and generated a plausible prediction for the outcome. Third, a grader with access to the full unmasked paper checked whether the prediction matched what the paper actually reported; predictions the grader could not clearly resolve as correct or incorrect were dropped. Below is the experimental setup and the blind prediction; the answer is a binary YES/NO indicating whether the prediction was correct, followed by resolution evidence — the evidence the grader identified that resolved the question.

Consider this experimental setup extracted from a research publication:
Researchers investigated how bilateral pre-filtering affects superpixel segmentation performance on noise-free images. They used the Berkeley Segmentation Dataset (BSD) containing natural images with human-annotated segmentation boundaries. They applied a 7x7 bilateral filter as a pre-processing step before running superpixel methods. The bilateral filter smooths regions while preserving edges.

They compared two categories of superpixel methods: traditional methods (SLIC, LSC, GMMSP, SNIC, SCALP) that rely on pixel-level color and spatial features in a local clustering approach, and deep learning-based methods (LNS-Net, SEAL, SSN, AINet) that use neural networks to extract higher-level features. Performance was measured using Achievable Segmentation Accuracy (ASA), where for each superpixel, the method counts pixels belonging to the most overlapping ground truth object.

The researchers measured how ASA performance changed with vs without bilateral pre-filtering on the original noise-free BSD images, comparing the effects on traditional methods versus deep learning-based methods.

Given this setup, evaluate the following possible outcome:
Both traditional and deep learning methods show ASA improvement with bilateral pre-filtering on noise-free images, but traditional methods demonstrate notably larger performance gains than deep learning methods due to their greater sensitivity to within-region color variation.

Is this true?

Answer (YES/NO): NO